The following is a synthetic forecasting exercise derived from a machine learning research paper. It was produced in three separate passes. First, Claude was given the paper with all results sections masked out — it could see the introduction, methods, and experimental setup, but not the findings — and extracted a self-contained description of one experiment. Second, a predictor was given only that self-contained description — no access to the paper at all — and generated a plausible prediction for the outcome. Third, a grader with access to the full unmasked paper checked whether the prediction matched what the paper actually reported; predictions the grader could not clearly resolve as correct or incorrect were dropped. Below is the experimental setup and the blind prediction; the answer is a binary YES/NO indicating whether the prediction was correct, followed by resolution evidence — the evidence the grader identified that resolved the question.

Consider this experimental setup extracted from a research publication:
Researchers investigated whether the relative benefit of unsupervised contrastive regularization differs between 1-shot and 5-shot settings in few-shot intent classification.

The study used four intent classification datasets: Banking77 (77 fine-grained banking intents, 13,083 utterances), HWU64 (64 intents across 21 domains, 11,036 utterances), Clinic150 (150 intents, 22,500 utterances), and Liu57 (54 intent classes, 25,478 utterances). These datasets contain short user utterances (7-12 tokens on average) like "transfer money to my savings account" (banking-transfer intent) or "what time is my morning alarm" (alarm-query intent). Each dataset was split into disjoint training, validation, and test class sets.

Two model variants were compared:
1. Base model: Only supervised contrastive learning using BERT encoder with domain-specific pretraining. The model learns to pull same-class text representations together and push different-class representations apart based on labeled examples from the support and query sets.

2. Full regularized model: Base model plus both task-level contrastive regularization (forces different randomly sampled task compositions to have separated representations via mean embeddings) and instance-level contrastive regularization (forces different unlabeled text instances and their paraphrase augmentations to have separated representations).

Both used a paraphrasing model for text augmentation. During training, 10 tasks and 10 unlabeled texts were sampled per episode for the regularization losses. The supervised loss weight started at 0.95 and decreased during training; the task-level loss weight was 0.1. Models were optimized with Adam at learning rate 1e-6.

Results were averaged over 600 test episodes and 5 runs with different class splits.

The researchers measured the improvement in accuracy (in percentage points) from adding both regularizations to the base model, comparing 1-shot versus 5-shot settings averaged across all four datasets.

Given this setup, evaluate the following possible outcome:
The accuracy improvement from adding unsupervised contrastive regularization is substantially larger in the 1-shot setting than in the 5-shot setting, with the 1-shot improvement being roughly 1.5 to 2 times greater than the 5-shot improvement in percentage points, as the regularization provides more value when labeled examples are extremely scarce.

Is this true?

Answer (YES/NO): NO